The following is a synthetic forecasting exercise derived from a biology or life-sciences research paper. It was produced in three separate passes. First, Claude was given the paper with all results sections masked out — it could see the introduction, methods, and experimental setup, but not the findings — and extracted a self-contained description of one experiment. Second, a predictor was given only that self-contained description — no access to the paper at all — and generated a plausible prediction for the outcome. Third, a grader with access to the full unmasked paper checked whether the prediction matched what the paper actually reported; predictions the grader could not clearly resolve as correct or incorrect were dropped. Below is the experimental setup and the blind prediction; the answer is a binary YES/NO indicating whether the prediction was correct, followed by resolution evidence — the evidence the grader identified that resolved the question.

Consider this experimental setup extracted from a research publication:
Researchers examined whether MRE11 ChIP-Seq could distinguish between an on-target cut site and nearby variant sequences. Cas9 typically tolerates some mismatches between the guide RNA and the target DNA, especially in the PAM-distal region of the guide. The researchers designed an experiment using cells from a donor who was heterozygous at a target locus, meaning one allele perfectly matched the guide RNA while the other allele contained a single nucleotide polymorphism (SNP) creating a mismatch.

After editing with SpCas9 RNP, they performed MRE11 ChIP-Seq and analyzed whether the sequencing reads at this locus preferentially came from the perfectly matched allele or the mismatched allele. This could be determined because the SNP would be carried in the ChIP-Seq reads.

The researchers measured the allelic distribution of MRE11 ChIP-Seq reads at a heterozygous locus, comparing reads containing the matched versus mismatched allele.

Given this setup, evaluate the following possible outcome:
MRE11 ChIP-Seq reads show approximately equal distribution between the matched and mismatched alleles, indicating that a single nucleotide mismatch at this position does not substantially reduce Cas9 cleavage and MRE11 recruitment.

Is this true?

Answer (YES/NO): NO